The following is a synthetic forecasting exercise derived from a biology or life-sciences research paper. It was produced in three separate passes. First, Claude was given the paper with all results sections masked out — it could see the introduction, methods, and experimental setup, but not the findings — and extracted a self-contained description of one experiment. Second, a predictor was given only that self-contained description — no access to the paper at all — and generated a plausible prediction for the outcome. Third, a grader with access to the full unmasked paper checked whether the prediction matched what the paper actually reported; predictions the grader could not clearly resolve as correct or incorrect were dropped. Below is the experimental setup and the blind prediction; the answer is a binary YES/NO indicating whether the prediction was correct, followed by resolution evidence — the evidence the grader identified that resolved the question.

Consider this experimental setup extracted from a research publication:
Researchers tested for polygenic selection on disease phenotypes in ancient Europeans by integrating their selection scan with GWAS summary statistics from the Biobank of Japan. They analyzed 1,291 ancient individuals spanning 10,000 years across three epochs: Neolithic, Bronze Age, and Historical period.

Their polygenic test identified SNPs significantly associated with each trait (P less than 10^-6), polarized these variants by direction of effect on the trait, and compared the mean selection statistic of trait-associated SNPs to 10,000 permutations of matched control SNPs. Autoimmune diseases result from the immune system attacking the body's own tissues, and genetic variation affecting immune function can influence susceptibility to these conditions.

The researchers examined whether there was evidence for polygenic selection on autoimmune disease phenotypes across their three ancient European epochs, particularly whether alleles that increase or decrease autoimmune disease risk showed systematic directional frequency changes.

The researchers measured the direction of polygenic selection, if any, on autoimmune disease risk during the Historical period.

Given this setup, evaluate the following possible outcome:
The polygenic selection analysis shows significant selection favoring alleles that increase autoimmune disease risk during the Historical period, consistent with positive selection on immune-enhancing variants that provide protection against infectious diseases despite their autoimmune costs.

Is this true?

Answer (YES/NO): YES